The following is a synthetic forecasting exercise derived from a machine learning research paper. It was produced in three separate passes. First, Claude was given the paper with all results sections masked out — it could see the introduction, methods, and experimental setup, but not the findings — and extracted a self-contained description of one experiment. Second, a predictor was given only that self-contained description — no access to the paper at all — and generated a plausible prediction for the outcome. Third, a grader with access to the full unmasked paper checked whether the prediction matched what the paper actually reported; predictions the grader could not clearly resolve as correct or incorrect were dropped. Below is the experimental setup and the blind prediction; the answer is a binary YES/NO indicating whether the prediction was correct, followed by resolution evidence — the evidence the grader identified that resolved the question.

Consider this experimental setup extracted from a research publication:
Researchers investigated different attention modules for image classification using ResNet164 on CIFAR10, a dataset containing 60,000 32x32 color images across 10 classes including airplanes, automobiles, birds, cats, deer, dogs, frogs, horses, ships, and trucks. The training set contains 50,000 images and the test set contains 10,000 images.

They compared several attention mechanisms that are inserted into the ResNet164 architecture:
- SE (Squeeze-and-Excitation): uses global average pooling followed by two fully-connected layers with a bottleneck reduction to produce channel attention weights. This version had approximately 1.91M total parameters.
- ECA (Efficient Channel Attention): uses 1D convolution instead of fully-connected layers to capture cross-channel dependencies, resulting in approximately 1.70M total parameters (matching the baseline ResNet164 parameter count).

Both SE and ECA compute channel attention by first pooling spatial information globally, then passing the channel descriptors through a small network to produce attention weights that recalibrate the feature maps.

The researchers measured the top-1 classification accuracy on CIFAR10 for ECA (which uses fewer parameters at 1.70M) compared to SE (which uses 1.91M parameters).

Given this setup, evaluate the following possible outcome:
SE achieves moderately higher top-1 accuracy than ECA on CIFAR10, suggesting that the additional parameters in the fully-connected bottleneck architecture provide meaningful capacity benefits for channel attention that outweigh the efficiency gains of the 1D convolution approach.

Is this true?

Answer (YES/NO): NO